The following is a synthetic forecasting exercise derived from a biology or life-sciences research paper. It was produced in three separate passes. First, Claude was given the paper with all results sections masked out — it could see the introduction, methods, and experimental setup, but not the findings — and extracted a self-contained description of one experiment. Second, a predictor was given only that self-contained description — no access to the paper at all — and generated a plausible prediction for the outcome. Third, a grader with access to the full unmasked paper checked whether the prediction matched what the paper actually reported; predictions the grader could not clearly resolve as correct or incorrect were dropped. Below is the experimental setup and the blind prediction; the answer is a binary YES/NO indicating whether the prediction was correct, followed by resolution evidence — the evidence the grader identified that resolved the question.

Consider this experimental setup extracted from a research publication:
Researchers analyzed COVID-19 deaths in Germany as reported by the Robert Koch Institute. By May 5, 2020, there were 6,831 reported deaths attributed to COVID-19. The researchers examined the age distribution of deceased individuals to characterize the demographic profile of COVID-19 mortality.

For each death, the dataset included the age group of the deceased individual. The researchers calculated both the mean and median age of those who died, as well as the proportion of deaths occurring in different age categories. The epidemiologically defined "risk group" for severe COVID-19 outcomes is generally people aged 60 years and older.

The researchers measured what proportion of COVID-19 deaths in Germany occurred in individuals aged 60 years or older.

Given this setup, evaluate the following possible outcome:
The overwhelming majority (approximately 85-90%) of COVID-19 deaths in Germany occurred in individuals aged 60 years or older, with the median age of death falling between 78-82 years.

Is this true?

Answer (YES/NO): NO